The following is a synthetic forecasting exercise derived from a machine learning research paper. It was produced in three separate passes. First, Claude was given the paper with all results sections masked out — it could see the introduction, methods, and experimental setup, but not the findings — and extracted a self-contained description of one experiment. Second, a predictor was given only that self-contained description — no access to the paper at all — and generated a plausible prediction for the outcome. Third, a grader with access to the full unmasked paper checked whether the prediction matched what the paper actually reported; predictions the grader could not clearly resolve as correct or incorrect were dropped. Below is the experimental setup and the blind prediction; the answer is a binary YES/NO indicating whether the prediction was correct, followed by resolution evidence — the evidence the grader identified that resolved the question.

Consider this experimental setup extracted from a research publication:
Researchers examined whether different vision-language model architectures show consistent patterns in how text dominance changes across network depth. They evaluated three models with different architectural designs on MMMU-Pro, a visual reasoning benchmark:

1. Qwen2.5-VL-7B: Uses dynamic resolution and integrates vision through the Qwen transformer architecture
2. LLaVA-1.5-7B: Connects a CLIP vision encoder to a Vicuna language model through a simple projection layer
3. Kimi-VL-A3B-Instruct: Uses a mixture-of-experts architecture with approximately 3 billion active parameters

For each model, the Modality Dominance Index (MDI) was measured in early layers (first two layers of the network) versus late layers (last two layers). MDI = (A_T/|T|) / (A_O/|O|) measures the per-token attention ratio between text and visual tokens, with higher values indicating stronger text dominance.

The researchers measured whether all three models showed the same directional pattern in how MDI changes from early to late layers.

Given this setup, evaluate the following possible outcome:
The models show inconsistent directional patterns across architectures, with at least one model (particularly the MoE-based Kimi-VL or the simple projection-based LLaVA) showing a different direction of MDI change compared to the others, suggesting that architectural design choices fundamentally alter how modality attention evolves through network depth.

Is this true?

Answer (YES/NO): NO